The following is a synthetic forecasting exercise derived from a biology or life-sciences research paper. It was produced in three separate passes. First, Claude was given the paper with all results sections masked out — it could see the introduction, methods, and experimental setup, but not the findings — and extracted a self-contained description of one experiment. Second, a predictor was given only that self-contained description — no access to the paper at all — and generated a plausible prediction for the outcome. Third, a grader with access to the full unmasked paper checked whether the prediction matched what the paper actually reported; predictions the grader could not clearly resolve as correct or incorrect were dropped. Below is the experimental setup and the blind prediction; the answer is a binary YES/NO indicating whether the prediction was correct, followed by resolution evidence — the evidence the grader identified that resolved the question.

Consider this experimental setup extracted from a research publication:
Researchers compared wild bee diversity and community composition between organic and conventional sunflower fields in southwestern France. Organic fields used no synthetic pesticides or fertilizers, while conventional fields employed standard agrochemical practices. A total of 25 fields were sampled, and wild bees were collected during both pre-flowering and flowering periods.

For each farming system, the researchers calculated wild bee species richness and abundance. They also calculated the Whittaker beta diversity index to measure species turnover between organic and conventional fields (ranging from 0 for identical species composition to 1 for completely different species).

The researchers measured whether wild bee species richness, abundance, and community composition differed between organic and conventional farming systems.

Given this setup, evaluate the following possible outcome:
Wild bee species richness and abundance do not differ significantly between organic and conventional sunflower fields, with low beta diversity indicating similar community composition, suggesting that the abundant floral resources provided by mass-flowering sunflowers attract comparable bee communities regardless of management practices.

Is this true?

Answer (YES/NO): NO